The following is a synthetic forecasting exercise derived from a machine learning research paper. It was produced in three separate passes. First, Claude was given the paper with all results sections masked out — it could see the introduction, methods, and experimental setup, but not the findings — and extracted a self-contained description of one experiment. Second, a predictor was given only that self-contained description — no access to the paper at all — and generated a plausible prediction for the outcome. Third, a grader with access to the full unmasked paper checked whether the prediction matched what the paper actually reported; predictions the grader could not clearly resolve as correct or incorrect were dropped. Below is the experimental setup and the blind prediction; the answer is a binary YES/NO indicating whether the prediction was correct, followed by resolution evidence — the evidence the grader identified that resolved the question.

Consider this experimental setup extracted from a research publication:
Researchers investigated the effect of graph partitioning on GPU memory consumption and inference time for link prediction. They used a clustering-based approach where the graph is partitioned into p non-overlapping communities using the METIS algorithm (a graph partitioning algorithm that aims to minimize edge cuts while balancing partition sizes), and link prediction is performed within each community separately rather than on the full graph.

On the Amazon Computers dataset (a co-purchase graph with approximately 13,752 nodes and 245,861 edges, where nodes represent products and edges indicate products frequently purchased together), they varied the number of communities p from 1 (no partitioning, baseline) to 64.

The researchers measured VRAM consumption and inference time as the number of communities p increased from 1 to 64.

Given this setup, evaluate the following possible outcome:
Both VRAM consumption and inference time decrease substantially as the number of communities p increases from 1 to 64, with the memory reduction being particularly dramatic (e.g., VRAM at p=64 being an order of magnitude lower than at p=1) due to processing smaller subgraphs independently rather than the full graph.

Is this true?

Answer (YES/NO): NO